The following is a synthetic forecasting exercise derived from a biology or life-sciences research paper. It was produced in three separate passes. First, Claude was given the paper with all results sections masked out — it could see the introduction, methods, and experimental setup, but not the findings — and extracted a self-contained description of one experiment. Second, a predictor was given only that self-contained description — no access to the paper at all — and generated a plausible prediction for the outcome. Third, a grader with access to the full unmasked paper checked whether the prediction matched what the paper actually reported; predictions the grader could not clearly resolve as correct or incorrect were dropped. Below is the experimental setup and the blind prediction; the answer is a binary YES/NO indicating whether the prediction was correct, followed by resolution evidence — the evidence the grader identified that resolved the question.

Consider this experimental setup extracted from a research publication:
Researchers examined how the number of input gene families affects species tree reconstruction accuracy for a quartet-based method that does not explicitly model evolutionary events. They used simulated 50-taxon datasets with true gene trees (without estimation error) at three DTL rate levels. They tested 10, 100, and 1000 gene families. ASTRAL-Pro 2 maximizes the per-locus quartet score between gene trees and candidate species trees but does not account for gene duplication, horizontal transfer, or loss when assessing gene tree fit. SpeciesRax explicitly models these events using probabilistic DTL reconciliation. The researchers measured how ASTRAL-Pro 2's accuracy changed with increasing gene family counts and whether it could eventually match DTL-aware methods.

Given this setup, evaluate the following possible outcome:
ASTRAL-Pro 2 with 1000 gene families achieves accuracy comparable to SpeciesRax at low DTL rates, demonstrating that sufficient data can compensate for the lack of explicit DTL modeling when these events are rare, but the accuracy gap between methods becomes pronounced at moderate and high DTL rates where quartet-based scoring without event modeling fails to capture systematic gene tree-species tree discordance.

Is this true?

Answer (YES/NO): NO